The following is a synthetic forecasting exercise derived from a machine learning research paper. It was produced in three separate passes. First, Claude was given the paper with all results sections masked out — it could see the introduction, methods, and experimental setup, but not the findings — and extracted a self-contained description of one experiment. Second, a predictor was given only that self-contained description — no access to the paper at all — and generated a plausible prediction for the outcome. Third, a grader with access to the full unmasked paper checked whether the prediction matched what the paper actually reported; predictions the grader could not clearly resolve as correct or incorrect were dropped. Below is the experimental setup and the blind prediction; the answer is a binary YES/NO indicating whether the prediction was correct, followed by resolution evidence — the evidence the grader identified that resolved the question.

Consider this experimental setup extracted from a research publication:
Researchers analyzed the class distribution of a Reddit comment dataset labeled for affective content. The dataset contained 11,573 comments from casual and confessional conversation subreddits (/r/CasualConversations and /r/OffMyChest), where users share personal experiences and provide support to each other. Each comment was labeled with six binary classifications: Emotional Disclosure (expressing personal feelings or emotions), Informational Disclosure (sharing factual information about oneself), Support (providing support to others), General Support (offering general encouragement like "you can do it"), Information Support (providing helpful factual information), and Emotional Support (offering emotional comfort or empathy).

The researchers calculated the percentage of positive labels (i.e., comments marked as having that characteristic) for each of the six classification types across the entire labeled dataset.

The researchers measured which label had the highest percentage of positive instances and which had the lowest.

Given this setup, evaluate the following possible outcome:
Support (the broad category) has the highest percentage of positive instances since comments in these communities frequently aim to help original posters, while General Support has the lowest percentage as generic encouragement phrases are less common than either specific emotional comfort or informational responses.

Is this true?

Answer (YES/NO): NO